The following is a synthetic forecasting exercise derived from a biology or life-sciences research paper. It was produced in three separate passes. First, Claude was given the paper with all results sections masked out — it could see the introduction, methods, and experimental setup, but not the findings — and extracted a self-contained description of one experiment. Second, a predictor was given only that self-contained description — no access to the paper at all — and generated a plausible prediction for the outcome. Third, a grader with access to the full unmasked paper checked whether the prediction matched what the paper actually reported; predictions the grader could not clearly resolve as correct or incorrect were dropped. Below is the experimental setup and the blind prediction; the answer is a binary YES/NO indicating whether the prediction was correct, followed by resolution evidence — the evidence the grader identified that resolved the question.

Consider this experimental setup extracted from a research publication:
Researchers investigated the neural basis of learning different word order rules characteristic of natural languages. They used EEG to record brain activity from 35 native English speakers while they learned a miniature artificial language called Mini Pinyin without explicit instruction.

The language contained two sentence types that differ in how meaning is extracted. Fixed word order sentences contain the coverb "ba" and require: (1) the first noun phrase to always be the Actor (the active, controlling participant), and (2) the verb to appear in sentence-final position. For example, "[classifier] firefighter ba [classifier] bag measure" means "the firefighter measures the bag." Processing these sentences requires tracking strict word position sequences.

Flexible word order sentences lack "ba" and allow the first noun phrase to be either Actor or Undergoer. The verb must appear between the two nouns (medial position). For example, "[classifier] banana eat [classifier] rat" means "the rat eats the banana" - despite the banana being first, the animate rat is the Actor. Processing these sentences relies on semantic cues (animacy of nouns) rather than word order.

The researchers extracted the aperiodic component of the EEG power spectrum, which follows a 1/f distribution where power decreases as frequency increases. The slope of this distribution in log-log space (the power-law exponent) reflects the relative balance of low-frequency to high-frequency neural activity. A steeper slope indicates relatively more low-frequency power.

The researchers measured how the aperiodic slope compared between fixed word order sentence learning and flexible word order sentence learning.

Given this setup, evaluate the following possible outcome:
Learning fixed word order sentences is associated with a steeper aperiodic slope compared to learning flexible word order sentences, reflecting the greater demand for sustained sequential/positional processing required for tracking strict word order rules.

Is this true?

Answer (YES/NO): NO